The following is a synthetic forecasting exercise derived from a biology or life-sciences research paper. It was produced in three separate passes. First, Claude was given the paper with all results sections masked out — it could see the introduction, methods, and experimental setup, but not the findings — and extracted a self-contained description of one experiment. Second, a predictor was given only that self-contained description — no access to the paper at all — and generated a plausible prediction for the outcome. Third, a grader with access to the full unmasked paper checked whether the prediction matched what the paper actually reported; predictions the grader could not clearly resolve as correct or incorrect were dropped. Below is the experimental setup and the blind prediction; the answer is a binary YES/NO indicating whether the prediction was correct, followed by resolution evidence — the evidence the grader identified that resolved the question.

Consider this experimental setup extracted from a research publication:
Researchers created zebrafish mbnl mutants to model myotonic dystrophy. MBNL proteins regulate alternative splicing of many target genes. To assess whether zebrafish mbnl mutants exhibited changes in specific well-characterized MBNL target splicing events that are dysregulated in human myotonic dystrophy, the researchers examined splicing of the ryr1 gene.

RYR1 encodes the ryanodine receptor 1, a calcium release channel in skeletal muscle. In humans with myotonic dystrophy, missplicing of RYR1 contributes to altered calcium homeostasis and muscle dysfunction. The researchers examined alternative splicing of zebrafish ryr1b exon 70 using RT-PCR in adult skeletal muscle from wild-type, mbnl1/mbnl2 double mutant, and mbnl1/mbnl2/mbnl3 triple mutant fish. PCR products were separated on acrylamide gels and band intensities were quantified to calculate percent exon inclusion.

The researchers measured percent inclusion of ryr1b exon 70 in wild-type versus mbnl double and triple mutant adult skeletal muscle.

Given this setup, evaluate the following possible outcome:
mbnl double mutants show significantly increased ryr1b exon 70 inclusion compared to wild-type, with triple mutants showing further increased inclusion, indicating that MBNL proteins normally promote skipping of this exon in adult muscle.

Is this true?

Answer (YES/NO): NO